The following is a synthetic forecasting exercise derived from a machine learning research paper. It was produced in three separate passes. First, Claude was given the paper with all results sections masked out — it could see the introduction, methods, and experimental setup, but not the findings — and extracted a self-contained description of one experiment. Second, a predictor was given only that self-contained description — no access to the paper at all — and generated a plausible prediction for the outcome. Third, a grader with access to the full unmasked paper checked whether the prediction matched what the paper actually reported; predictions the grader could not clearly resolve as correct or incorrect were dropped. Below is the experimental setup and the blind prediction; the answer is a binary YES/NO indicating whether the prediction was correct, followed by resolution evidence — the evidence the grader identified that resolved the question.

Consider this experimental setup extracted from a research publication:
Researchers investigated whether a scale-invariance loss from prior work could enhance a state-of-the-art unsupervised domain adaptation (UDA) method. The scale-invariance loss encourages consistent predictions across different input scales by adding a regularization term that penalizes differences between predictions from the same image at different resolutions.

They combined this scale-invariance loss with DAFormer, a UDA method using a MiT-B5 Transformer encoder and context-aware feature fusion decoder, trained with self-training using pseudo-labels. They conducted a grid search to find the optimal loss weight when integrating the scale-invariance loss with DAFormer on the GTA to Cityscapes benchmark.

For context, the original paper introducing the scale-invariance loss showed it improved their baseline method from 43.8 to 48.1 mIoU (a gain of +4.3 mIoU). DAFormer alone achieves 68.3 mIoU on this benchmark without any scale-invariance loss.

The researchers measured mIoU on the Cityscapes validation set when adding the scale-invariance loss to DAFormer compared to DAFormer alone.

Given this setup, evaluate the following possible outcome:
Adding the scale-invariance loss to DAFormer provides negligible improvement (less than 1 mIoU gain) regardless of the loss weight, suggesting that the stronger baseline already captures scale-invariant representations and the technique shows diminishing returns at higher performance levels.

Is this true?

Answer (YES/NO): NO